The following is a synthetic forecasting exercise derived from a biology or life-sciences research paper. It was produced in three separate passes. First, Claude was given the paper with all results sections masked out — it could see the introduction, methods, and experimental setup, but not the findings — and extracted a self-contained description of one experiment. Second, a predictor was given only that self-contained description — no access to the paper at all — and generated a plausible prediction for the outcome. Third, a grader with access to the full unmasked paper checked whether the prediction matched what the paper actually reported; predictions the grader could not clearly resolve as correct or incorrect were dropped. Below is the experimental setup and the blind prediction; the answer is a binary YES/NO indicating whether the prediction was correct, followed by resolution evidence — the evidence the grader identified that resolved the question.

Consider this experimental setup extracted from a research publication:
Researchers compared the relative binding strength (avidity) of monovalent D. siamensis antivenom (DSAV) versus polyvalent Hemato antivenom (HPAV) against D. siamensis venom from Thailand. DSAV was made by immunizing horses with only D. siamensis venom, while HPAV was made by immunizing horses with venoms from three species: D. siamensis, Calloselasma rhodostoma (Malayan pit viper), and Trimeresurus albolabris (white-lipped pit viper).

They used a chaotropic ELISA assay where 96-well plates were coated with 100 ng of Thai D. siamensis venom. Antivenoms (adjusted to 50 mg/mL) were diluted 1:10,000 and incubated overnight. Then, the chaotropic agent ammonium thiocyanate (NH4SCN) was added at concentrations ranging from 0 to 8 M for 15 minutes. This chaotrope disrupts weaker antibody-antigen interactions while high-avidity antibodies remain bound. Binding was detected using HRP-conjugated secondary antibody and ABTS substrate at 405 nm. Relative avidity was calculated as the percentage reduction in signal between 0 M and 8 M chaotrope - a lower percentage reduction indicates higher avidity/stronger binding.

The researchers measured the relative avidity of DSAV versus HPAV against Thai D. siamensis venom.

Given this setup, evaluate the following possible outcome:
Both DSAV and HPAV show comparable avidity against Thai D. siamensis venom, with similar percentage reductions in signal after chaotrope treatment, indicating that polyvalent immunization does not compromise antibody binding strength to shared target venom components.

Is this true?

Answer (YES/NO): YES